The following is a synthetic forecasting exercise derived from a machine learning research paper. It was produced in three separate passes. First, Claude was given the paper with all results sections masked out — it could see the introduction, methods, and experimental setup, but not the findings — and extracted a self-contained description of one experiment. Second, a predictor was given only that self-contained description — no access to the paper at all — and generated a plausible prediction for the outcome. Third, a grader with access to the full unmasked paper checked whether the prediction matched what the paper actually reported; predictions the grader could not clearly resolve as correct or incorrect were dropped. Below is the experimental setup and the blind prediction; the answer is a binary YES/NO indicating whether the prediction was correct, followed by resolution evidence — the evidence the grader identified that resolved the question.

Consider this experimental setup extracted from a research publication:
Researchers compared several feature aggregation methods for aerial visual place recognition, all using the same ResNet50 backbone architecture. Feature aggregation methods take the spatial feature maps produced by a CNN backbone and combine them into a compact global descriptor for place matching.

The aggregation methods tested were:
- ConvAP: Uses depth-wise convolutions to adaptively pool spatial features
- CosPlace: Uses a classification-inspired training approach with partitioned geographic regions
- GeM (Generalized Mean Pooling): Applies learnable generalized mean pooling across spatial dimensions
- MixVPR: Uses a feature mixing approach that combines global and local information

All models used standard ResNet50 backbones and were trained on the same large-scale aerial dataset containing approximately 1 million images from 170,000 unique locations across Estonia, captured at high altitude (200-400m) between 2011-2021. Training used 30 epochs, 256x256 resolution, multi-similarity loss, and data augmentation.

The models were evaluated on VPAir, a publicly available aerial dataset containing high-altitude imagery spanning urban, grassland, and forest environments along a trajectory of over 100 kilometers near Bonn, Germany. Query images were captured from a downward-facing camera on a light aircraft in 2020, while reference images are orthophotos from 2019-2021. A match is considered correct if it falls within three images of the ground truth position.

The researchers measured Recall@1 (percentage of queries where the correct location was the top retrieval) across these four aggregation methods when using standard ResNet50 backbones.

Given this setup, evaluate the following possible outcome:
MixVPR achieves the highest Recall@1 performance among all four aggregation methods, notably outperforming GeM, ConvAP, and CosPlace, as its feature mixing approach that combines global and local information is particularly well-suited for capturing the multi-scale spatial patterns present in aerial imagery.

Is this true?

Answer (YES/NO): NO